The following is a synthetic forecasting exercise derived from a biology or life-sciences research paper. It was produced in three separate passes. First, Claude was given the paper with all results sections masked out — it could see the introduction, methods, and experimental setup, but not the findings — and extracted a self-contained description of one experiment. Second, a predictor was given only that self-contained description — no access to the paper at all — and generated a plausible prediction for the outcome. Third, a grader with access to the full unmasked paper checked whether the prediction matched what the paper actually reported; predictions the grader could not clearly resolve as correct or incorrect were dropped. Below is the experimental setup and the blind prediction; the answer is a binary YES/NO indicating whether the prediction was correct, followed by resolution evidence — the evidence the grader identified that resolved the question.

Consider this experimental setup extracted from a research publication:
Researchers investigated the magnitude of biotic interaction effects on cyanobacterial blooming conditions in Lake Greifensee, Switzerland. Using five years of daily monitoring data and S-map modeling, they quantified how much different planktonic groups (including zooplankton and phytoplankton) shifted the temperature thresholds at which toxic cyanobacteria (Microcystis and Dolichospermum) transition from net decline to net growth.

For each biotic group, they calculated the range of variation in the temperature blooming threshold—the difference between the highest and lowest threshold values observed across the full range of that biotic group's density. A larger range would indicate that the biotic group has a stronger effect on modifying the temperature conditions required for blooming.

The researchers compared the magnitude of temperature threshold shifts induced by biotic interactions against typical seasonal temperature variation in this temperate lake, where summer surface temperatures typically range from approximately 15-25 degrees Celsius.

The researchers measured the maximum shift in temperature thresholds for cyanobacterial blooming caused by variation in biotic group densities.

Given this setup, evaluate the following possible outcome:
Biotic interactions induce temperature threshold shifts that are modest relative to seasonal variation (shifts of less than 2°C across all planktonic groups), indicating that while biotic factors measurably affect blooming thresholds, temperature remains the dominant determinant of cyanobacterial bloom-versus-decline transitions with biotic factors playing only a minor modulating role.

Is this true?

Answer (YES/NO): NO